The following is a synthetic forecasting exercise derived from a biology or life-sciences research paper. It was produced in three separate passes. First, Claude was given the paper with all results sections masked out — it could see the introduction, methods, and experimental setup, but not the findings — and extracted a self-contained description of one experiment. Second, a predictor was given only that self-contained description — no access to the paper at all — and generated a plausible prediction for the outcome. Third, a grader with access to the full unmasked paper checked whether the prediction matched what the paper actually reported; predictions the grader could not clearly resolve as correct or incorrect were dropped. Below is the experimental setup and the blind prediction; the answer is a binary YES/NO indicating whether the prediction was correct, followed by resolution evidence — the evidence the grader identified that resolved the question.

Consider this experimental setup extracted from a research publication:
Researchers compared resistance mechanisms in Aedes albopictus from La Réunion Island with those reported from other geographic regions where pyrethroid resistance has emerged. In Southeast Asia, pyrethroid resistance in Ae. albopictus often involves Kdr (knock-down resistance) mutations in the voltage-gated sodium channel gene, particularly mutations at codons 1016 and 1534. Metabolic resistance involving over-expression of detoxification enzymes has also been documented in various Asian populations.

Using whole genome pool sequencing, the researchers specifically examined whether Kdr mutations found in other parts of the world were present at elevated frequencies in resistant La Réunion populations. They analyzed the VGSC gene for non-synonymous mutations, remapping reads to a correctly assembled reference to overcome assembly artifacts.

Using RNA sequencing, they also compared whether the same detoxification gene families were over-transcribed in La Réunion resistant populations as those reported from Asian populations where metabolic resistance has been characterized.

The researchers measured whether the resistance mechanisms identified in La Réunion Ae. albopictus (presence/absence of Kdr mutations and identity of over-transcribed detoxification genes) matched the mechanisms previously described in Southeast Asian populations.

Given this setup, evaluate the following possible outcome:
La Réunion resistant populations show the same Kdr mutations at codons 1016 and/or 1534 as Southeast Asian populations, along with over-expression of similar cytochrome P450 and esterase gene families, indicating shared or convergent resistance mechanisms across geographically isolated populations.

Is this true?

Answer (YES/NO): NO